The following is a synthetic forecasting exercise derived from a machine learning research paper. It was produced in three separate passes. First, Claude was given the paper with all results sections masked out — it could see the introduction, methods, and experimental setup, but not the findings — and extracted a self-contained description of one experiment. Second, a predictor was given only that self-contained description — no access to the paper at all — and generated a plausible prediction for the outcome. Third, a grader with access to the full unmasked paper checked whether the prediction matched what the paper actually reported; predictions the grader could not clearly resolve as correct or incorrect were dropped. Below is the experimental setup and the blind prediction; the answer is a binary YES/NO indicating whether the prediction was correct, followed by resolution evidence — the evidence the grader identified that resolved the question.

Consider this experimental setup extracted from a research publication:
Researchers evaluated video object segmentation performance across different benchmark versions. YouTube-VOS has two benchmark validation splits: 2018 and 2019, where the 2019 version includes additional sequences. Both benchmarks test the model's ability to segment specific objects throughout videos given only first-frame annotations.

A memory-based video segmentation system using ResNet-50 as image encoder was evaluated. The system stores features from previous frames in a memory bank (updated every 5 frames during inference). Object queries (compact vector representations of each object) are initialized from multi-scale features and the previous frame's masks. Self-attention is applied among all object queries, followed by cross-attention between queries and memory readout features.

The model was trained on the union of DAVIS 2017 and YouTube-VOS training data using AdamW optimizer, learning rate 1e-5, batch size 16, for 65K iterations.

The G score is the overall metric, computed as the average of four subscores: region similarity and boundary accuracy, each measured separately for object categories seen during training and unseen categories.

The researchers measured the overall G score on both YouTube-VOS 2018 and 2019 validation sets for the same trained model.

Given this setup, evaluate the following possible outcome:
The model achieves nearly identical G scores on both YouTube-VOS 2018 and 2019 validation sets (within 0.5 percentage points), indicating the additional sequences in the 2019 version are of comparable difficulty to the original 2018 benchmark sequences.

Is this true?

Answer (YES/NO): YES